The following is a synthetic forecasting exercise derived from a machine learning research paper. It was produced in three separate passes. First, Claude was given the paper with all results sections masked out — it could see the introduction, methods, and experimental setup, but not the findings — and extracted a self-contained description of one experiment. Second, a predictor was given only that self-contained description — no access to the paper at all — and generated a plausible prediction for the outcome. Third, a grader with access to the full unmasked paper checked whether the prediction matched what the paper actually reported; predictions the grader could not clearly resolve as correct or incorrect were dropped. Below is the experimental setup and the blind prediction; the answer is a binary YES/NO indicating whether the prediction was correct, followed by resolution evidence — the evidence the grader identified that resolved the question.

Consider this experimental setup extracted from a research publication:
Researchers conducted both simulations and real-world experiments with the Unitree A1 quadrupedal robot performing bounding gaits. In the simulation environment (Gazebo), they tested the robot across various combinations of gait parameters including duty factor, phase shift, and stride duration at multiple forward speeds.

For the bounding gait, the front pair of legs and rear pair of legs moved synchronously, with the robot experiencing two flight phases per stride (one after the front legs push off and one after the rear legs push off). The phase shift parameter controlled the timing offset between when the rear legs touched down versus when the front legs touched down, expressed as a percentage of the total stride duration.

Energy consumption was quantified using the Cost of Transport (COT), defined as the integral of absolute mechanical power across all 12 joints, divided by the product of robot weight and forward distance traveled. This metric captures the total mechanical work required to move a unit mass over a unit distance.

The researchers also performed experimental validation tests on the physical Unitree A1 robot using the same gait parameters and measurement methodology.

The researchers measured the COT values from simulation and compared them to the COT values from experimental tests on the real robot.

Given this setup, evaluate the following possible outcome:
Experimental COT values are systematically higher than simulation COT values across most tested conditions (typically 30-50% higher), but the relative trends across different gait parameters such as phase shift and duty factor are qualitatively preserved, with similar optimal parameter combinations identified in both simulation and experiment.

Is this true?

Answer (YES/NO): NO